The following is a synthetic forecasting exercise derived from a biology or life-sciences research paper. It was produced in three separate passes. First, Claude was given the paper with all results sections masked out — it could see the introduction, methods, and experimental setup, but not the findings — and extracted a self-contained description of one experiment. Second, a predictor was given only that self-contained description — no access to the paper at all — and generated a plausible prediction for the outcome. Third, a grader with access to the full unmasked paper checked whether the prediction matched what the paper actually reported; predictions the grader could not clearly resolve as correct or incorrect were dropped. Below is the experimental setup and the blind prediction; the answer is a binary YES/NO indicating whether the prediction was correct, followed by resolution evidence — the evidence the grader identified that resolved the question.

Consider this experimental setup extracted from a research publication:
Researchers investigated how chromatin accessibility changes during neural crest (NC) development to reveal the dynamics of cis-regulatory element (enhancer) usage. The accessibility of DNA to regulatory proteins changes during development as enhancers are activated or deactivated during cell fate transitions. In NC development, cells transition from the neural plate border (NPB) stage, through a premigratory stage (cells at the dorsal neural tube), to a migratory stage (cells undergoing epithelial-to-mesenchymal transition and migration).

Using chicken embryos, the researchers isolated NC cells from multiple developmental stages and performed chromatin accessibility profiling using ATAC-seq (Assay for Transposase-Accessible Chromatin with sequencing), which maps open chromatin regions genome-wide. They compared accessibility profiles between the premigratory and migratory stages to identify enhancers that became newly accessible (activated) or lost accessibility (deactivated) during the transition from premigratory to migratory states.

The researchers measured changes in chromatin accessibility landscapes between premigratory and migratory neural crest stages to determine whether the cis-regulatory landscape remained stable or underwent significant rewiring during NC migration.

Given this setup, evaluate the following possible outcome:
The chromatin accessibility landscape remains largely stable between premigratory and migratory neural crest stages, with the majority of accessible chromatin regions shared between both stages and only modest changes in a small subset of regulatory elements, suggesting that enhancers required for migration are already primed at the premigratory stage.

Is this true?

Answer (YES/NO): NO